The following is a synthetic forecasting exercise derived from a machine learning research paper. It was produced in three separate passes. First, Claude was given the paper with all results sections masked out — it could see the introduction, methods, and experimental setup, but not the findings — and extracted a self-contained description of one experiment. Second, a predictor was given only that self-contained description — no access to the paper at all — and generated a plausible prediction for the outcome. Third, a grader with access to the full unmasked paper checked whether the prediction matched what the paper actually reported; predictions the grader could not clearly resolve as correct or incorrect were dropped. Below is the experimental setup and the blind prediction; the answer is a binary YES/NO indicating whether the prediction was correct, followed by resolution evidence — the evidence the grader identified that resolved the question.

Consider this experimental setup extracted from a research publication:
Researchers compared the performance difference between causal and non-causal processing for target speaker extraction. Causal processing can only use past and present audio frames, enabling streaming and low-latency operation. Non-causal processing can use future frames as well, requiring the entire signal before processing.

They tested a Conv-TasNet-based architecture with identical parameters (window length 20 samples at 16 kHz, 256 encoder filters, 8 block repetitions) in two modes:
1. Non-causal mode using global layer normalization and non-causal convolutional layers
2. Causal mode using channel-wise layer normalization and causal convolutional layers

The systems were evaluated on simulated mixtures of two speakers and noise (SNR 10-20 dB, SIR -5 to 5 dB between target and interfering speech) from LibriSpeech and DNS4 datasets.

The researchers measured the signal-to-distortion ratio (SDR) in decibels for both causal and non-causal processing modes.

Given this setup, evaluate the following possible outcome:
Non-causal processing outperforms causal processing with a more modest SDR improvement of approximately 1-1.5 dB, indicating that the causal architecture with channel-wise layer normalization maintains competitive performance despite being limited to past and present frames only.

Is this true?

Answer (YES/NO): NO